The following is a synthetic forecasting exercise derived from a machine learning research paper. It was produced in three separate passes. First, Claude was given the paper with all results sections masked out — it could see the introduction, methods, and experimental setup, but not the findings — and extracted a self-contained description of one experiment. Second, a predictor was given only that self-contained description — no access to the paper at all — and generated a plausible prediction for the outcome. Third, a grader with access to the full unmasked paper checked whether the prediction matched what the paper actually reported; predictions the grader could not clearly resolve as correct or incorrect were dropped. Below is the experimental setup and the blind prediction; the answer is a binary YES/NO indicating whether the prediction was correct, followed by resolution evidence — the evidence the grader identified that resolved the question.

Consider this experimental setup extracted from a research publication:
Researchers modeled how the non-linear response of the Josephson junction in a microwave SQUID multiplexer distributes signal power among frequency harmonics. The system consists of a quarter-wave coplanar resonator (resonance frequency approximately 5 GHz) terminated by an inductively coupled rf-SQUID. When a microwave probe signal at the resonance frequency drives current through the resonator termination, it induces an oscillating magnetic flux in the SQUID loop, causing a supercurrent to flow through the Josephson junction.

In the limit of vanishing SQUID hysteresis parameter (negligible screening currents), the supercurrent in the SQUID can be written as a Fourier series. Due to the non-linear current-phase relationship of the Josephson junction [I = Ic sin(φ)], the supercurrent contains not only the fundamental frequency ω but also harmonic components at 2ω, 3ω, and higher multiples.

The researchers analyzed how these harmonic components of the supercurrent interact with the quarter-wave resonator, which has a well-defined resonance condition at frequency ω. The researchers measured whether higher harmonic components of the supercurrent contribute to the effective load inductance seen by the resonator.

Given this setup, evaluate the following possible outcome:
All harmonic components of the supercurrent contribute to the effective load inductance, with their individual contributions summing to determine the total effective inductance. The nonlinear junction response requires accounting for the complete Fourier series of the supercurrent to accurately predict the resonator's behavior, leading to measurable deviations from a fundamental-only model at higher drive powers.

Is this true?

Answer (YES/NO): NO